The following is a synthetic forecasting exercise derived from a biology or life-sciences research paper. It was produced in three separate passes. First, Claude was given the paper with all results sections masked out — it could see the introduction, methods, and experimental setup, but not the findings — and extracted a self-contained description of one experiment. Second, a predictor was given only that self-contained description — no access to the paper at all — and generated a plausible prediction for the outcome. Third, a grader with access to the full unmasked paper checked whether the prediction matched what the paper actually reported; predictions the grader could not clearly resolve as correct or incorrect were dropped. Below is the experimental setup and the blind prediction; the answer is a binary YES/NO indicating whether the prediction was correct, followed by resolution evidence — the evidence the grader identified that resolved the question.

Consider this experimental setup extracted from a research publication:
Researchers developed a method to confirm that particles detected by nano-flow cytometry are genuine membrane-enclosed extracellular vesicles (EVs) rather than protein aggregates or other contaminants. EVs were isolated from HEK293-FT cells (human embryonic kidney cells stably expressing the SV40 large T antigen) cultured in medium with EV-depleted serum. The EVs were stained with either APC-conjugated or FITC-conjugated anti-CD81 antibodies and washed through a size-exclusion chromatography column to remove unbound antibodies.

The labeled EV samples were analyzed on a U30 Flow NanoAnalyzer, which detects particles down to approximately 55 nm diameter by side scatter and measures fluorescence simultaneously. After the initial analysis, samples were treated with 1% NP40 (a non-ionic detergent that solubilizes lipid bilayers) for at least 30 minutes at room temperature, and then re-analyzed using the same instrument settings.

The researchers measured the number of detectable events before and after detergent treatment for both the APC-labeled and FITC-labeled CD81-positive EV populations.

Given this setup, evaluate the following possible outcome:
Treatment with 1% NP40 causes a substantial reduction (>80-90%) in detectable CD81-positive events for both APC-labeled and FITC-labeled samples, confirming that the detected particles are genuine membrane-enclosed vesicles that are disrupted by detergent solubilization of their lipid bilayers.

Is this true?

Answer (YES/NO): NO